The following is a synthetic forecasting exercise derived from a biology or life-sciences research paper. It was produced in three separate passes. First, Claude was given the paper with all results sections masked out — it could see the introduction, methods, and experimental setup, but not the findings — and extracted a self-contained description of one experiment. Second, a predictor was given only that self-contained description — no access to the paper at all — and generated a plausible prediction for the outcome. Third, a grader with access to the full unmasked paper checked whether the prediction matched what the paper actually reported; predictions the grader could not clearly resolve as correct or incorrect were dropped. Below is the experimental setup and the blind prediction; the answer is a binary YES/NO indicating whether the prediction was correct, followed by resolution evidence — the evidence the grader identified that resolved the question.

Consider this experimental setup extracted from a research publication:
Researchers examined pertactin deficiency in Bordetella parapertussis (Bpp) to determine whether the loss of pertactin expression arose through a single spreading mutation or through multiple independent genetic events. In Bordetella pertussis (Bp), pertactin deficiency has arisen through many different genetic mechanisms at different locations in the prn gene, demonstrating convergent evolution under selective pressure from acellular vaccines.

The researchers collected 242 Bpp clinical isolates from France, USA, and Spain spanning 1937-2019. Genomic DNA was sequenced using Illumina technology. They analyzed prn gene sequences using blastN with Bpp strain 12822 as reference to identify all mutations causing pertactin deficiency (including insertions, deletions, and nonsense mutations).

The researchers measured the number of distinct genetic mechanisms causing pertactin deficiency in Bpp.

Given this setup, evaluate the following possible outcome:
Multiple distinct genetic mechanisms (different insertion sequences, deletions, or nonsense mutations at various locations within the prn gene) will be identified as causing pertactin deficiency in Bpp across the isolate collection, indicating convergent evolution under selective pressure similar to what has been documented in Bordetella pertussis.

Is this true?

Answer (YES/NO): YES